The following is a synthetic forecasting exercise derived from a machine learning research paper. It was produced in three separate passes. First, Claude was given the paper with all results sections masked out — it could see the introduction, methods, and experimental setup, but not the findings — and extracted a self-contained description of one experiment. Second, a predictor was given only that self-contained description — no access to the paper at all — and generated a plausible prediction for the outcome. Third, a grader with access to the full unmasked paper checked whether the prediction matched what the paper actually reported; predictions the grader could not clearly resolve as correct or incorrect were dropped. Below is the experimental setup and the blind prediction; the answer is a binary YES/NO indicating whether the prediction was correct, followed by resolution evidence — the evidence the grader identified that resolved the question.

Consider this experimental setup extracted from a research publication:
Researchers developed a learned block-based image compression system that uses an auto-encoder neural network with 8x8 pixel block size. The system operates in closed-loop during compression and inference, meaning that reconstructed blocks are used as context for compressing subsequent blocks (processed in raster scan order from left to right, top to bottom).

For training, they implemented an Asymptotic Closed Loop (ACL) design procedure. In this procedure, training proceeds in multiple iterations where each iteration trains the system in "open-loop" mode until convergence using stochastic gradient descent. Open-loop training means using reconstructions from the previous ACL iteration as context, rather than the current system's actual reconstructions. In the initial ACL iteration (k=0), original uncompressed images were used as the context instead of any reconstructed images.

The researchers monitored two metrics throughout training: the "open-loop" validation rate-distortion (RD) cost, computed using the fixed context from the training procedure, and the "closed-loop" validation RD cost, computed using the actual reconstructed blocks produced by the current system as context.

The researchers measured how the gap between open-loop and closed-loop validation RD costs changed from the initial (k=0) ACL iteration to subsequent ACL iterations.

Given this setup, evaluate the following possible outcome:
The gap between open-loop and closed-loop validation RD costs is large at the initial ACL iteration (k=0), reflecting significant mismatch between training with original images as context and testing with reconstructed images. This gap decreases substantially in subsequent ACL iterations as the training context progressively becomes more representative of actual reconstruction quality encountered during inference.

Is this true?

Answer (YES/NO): YES